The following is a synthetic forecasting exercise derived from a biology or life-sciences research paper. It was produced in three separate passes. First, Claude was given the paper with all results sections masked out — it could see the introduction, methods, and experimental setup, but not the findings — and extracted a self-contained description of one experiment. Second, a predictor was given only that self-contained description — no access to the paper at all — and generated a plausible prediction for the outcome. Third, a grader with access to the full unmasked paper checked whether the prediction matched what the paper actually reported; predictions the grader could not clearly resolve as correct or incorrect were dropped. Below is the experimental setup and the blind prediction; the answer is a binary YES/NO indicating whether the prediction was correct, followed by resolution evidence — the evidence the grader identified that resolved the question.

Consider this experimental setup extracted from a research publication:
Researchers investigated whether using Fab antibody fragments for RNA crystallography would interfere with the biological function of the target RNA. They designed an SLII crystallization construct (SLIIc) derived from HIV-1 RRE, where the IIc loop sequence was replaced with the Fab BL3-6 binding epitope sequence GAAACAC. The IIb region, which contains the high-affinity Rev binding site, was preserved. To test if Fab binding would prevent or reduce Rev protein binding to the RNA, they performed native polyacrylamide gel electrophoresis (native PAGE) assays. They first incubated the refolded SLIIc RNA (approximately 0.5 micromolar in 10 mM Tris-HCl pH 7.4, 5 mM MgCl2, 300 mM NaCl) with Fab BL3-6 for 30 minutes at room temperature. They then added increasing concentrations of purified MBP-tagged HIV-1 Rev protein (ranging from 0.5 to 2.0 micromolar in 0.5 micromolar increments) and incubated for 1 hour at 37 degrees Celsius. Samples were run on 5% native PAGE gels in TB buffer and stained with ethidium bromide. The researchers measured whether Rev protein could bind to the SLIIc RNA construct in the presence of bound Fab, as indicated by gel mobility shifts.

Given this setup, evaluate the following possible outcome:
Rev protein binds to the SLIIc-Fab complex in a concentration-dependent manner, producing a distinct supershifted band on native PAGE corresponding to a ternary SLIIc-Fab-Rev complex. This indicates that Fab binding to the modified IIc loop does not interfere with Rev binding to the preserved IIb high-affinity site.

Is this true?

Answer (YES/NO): YES